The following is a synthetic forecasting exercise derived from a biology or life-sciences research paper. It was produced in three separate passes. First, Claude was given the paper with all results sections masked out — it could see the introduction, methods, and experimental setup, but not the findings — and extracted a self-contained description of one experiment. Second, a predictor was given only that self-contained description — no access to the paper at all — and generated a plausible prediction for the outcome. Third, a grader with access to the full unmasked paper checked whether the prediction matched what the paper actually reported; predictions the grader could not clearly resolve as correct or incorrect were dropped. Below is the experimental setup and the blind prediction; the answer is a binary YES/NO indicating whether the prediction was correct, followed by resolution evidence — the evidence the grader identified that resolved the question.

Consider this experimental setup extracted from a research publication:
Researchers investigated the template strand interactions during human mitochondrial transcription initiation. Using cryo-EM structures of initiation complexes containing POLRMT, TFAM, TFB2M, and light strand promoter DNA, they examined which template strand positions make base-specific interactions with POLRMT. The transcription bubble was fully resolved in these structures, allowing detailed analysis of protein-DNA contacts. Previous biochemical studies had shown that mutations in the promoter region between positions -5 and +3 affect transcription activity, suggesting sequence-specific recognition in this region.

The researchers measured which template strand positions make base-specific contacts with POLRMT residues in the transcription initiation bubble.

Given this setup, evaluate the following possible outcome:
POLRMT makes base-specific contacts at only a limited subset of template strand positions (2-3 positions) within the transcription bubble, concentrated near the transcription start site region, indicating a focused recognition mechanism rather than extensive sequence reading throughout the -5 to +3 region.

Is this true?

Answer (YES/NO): NO